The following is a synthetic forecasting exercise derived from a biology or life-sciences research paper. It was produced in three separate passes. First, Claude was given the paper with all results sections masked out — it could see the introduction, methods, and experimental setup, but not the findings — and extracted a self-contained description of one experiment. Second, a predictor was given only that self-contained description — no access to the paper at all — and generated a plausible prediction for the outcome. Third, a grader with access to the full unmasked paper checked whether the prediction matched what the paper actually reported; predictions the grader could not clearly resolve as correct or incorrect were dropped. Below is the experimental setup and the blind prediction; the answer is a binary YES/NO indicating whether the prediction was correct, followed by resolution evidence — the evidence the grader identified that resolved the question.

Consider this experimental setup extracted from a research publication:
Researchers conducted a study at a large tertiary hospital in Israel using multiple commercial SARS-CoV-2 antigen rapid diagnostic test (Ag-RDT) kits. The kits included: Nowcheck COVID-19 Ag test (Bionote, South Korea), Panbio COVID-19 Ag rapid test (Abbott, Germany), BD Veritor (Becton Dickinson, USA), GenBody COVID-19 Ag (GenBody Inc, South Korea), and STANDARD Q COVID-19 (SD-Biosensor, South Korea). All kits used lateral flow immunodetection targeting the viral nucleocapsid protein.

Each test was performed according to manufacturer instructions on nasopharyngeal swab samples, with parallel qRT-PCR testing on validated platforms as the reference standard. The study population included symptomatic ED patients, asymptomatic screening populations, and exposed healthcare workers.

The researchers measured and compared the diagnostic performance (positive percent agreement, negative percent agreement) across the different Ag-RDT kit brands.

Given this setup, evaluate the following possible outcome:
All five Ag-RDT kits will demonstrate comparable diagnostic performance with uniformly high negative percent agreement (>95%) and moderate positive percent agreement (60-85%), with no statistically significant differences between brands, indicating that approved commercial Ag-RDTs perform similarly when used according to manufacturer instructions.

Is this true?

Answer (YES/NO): NO